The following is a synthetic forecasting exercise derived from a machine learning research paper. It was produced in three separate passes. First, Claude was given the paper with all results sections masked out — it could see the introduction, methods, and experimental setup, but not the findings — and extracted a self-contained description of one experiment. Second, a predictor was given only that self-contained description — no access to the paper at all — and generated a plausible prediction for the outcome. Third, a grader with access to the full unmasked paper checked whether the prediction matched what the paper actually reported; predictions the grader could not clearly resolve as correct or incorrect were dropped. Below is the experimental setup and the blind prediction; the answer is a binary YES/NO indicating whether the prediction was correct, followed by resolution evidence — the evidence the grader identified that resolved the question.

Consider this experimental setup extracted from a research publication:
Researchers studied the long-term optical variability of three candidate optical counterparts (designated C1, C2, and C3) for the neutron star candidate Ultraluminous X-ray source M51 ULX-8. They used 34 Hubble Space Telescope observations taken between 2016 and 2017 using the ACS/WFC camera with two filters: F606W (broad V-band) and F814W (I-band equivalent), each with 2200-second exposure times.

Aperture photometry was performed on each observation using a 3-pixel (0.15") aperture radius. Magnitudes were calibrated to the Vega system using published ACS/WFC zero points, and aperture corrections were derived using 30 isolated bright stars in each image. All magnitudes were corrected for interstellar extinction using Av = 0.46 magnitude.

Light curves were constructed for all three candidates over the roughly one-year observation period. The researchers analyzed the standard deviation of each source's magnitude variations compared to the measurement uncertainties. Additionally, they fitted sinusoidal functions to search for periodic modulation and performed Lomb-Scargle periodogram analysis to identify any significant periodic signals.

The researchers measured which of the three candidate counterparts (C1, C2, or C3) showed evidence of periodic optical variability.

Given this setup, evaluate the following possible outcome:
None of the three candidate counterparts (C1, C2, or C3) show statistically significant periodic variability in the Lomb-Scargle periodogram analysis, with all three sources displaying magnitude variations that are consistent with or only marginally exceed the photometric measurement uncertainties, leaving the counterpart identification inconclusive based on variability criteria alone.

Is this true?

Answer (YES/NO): NO